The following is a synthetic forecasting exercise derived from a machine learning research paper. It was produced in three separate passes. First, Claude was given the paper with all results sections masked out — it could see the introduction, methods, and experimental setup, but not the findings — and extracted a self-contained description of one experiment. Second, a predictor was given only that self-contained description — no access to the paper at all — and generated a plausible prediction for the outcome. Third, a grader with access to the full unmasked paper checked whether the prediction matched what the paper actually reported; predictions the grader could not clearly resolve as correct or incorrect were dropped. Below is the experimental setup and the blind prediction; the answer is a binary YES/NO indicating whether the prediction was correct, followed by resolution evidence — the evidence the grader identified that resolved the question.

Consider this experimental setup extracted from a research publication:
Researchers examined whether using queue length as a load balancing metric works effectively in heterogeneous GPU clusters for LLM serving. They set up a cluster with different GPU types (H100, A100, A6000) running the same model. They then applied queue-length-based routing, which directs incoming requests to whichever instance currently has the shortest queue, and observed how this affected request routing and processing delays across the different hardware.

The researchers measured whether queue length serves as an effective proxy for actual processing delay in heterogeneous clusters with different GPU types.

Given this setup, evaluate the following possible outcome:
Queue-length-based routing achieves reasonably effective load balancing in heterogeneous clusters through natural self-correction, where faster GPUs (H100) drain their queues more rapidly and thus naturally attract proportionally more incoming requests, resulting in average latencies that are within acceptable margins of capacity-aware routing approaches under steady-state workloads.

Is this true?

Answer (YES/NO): NO